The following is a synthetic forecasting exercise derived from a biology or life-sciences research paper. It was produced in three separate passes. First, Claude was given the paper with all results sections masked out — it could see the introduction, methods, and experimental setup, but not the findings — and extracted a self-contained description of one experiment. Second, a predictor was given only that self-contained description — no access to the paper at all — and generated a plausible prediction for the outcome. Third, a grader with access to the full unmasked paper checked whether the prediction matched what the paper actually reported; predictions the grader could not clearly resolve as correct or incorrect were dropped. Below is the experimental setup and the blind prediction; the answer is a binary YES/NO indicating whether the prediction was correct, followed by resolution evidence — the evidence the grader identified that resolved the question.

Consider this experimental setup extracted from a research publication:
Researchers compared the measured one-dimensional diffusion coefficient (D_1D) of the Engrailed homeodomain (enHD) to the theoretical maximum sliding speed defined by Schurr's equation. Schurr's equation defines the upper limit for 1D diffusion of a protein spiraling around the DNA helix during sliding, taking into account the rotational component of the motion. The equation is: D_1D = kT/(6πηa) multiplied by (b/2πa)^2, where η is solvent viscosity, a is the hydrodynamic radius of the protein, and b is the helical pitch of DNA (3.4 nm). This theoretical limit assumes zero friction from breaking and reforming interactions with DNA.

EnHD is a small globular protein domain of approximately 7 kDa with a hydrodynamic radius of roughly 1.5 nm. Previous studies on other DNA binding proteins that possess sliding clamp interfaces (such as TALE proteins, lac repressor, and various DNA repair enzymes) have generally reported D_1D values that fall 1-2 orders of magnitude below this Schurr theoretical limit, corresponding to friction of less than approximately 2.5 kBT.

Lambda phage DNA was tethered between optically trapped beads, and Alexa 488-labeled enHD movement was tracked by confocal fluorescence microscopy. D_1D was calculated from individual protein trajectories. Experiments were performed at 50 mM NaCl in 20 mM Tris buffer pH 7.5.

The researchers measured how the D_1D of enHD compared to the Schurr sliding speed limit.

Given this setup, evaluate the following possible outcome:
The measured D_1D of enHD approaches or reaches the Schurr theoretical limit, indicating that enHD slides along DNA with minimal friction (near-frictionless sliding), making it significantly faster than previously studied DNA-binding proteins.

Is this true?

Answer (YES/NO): NO